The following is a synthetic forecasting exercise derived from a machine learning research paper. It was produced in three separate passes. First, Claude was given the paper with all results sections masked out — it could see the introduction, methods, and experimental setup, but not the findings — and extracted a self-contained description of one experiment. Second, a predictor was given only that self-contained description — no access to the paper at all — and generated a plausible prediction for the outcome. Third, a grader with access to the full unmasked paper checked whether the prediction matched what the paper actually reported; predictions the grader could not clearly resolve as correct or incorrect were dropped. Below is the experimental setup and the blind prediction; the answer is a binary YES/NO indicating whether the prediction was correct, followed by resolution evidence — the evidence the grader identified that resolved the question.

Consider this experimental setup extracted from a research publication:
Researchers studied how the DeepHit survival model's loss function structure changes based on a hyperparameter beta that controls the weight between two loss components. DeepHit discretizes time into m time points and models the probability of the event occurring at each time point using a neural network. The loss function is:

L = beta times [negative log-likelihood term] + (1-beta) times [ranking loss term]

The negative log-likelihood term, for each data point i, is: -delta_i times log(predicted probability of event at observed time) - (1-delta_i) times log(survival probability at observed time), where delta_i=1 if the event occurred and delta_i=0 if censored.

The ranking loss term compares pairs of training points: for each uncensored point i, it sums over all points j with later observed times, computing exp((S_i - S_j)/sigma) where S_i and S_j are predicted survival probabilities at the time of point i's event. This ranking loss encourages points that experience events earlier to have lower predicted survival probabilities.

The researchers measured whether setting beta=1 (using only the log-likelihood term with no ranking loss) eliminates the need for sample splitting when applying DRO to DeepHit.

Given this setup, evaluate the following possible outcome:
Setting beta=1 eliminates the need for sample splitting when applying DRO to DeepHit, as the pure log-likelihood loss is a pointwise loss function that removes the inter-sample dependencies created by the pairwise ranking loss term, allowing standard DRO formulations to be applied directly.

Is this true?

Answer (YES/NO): YES